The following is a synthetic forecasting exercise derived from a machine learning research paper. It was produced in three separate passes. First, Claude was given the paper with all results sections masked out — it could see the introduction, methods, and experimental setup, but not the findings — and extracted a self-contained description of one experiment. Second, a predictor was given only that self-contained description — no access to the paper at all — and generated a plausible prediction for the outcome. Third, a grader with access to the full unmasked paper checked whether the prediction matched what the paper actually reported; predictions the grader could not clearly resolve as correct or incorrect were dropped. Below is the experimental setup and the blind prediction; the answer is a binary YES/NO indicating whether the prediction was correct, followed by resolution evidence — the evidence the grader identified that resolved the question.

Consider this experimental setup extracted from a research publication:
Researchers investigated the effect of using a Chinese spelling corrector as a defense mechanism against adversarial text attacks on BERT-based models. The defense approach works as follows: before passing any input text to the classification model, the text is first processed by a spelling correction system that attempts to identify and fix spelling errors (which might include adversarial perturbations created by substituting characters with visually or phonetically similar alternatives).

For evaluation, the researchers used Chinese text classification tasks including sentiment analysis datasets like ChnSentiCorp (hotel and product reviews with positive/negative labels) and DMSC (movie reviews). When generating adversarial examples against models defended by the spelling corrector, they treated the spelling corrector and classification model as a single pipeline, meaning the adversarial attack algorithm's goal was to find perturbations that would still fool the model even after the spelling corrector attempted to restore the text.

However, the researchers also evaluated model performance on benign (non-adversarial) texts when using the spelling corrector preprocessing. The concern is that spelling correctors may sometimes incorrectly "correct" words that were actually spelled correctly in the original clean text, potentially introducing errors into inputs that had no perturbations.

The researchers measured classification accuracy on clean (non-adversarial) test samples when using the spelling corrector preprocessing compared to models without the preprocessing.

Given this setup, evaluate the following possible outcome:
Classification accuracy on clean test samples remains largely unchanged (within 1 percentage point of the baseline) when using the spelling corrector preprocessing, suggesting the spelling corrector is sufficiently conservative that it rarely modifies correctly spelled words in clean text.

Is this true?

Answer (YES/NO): NO